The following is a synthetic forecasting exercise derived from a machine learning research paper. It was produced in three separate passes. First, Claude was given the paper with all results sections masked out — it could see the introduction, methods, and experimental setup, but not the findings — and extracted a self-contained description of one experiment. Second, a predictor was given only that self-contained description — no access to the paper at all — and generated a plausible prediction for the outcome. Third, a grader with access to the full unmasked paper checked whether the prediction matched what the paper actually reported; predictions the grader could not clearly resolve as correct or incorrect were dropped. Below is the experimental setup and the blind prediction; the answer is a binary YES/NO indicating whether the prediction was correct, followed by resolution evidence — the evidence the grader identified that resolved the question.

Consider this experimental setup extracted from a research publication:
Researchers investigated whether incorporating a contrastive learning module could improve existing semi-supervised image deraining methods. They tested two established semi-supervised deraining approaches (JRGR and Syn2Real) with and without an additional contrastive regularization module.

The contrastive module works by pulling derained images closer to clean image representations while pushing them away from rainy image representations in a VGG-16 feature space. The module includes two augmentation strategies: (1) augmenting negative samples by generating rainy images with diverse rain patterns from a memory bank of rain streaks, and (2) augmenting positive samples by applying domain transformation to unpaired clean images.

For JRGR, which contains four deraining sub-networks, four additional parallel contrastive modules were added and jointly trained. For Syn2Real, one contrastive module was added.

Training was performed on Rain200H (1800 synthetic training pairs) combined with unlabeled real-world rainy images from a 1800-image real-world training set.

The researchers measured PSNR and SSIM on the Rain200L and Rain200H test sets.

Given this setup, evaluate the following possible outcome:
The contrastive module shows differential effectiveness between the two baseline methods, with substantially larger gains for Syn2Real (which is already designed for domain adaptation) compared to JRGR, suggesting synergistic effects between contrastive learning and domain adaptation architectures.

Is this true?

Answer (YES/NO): NO